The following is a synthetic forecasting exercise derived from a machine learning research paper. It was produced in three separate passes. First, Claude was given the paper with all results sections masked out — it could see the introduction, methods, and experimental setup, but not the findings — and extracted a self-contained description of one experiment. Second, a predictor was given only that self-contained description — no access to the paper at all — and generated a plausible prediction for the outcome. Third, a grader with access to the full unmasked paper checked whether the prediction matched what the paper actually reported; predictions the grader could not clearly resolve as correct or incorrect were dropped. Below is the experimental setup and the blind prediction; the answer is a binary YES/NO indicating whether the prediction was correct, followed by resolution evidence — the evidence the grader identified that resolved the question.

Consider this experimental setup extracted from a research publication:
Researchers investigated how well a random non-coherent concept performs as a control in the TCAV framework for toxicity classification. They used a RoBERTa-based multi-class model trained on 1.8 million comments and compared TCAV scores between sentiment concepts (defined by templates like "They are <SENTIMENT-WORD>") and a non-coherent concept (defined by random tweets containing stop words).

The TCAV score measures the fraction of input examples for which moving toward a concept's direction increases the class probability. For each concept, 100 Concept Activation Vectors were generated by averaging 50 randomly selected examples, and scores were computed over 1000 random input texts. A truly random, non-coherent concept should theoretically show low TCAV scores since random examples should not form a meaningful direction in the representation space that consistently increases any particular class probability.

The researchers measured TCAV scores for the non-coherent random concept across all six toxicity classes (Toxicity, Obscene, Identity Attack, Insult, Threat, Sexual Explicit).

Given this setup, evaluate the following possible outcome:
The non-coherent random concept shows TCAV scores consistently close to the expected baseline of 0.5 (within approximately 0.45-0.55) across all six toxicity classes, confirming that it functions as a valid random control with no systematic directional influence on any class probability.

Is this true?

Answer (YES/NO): NO